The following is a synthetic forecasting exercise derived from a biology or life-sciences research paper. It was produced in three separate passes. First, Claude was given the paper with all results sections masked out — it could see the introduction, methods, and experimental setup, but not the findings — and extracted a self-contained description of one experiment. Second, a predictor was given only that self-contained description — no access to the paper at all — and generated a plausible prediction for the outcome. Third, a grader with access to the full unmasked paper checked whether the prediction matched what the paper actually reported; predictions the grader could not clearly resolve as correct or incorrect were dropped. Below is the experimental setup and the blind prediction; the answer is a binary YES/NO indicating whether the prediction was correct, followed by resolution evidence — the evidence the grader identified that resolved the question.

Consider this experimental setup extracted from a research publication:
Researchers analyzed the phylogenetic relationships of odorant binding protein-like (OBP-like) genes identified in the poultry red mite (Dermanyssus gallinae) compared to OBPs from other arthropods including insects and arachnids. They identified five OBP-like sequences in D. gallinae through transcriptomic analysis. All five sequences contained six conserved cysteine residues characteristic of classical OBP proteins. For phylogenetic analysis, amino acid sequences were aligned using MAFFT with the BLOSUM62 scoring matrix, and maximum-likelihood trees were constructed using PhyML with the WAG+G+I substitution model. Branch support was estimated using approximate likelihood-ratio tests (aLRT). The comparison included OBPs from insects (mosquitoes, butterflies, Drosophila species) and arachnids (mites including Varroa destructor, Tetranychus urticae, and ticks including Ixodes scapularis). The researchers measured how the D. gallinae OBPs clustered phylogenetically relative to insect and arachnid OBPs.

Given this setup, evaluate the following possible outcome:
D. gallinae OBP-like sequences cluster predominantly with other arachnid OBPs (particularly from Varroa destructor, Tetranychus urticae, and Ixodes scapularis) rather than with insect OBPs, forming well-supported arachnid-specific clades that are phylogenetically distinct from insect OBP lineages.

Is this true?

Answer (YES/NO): YES